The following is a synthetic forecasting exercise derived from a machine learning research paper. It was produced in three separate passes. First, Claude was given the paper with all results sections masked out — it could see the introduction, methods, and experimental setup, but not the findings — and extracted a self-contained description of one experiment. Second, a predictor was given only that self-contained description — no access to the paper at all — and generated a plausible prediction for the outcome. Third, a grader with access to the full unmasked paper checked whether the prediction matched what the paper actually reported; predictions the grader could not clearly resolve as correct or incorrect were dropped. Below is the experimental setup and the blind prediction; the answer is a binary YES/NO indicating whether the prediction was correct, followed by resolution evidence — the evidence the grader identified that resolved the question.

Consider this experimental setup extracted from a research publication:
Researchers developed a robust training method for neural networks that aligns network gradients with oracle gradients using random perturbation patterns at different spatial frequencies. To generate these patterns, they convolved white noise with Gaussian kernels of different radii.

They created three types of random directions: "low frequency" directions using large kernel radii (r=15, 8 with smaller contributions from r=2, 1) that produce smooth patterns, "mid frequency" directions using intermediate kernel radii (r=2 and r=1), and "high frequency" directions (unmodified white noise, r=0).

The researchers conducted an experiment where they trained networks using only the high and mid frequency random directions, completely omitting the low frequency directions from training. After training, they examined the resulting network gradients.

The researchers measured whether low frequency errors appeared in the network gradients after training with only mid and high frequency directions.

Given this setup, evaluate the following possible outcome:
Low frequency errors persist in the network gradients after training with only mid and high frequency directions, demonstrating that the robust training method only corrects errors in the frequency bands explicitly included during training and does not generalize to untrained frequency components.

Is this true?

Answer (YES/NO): YES